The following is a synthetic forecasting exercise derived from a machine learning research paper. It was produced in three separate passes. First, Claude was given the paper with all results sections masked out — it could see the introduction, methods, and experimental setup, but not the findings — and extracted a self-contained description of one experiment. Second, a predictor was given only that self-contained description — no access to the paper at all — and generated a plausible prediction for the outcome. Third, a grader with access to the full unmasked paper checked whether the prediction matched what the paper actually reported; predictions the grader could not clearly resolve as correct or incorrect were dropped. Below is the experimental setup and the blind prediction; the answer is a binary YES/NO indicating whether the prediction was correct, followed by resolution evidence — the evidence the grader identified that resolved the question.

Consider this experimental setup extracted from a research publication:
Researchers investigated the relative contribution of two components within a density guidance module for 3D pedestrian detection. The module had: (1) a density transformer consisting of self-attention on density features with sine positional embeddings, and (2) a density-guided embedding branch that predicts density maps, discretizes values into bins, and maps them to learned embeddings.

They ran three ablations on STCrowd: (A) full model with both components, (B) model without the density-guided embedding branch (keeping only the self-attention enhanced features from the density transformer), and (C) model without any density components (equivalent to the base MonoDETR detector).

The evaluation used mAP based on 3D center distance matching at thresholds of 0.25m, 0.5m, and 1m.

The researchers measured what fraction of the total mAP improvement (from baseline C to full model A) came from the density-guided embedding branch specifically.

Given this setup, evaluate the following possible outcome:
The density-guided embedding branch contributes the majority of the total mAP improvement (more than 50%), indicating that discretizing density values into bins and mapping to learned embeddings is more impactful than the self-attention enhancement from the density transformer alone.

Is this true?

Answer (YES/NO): YES